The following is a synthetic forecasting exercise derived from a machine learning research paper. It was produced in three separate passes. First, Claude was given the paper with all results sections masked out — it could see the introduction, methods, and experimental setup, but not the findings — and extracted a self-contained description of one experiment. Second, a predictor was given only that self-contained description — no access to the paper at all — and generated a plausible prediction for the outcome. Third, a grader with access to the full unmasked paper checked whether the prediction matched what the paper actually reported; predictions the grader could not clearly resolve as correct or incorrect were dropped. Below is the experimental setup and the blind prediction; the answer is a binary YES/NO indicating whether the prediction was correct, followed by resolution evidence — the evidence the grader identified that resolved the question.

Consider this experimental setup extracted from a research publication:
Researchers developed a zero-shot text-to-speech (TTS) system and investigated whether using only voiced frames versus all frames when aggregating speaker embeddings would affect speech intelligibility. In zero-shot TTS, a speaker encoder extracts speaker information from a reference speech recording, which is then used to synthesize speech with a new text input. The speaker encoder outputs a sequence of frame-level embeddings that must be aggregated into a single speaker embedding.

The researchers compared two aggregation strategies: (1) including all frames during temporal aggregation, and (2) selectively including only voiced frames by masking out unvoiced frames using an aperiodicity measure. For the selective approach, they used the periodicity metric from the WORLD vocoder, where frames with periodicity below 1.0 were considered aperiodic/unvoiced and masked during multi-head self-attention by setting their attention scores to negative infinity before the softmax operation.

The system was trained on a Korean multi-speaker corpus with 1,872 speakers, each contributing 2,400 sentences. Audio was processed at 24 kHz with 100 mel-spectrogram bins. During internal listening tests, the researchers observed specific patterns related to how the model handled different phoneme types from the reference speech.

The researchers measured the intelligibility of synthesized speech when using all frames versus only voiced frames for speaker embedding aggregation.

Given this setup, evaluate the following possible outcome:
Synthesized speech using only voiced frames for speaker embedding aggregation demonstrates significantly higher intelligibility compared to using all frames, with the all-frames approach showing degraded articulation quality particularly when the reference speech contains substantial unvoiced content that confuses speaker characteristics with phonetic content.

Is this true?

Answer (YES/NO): YES